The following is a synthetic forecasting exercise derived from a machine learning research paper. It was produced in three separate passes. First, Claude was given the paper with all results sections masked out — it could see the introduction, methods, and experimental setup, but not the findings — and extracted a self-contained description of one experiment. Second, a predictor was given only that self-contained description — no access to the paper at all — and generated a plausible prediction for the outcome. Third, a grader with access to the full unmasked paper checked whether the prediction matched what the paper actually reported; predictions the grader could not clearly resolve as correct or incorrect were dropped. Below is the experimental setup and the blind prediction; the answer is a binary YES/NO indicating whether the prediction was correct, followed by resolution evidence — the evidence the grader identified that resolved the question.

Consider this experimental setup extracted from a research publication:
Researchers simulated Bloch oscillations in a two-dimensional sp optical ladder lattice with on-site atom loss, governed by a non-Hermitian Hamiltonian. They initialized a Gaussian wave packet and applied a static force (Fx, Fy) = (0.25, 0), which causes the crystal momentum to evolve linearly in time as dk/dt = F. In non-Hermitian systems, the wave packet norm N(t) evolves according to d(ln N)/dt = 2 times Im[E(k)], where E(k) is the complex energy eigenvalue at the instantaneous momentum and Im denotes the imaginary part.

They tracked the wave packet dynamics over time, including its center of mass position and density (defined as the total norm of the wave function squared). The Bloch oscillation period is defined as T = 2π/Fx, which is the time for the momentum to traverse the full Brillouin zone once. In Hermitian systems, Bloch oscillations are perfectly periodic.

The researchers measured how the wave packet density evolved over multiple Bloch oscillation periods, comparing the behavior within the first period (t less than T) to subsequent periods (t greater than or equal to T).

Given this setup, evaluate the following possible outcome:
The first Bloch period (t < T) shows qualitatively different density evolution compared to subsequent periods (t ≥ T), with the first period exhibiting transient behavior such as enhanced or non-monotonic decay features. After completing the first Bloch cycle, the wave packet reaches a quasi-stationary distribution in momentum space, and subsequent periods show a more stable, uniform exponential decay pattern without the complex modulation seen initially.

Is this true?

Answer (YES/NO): NO